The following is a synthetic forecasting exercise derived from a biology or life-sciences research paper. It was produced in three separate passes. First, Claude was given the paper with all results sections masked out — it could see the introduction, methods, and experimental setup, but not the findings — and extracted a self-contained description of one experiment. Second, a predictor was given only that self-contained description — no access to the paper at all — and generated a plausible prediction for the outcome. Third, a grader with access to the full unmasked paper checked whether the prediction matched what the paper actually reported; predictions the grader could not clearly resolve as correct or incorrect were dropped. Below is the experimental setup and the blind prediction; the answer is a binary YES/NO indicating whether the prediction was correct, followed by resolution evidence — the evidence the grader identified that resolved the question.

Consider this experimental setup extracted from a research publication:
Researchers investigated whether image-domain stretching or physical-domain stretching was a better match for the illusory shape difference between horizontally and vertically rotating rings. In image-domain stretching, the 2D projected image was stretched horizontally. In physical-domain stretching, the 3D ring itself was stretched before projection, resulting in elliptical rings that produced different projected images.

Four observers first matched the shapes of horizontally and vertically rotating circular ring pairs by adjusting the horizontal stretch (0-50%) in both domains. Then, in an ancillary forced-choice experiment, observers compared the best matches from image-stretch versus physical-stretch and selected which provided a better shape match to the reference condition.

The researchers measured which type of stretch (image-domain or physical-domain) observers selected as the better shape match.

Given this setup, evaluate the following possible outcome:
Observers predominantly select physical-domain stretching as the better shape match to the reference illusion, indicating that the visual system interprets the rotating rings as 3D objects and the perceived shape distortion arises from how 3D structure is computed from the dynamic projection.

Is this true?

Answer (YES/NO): NO